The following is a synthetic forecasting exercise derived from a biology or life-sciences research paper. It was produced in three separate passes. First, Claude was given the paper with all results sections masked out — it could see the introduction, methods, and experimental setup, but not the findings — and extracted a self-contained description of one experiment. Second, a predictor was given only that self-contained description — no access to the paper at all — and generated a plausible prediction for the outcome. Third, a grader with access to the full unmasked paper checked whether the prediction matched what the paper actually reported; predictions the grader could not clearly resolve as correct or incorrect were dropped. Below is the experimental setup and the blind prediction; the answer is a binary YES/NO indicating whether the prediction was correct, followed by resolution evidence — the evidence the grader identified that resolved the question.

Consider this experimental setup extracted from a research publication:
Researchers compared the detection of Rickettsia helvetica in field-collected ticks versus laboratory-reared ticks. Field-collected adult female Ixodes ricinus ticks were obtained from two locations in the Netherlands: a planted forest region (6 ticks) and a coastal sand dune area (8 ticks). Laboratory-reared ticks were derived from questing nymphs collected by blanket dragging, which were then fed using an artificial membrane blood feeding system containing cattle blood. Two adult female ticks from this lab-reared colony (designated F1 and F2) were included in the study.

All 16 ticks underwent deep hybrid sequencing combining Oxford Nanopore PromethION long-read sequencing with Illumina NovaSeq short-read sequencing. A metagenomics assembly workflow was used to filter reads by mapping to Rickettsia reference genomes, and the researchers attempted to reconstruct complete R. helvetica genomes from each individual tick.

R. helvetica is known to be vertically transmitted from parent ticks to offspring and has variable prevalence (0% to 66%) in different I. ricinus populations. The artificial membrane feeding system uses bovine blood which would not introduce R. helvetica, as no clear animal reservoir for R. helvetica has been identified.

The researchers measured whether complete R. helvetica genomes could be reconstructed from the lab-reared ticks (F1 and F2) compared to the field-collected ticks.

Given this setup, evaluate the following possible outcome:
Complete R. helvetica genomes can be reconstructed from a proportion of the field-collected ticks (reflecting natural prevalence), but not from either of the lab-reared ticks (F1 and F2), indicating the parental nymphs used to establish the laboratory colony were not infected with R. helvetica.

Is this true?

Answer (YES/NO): YES